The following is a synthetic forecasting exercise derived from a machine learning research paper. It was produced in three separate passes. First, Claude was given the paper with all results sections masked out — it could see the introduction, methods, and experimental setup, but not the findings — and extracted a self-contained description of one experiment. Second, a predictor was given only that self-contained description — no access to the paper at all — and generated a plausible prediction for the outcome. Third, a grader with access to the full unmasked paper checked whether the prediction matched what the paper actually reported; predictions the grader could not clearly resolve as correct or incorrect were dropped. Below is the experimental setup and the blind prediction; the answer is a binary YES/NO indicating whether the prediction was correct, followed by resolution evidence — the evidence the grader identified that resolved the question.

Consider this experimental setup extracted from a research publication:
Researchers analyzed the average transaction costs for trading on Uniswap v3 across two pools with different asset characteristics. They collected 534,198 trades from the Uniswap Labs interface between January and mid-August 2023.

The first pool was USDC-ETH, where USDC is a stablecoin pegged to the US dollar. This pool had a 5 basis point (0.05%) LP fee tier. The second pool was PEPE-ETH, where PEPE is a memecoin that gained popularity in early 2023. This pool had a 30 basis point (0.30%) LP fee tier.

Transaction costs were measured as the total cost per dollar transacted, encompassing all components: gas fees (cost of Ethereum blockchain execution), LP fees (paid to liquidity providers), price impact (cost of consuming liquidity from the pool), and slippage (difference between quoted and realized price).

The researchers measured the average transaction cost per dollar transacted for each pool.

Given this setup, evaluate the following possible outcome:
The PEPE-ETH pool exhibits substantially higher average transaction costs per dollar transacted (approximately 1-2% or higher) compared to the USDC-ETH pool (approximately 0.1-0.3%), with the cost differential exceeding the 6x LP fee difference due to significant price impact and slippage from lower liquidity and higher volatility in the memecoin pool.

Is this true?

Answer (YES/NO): YES